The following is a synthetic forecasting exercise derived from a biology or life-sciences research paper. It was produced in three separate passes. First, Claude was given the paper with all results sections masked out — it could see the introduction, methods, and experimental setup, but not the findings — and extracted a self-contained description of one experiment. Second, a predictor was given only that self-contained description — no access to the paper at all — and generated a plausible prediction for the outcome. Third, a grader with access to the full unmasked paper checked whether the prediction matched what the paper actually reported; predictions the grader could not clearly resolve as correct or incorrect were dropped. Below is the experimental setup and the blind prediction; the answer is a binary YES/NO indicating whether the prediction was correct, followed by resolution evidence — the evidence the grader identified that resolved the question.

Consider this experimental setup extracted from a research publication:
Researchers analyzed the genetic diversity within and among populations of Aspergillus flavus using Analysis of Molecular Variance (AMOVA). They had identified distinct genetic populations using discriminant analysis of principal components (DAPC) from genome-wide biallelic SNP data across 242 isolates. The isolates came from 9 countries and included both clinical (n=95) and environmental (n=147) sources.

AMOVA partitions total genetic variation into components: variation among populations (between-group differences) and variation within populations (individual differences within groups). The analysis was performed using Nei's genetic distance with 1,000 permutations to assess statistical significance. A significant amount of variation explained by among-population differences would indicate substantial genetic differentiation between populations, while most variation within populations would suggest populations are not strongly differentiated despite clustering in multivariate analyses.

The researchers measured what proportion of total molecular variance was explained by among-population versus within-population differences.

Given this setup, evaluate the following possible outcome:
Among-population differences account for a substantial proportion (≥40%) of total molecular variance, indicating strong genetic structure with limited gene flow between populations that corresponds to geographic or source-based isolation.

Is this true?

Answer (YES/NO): YES